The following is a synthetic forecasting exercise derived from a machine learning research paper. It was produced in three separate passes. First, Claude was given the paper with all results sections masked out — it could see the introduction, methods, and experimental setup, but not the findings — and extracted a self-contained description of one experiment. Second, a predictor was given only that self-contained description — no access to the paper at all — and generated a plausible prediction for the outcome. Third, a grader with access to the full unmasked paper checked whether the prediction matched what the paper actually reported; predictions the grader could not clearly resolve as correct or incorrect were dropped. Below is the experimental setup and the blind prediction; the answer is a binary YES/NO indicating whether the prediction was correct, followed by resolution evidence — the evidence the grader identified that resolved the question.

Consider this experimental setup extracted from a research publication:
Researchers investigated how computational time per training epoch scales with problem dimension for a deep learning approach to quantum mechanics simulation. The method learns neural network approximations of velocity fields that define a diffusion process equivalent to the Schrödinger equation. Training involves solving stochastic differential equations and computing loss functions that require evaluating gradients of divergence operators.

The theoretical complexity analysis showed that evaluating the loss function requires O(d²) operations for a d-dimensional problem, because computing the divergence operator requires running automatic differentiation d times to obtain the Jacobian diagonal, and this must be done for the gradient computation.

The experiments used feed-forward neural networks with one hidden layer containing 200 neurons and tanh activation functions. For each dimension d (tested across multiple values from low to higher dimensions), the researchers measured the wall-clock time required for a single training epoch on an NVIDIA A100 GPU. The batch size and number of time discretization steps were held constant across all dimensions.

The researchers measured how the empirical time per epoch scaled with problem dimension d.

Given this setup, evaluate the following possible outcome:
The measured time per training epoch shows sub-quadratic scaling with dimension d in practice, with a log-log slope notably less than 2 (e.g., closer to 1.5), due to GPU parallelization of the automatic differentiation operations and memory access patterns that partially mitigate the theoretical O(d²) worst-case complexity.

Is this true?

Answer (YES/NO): NO